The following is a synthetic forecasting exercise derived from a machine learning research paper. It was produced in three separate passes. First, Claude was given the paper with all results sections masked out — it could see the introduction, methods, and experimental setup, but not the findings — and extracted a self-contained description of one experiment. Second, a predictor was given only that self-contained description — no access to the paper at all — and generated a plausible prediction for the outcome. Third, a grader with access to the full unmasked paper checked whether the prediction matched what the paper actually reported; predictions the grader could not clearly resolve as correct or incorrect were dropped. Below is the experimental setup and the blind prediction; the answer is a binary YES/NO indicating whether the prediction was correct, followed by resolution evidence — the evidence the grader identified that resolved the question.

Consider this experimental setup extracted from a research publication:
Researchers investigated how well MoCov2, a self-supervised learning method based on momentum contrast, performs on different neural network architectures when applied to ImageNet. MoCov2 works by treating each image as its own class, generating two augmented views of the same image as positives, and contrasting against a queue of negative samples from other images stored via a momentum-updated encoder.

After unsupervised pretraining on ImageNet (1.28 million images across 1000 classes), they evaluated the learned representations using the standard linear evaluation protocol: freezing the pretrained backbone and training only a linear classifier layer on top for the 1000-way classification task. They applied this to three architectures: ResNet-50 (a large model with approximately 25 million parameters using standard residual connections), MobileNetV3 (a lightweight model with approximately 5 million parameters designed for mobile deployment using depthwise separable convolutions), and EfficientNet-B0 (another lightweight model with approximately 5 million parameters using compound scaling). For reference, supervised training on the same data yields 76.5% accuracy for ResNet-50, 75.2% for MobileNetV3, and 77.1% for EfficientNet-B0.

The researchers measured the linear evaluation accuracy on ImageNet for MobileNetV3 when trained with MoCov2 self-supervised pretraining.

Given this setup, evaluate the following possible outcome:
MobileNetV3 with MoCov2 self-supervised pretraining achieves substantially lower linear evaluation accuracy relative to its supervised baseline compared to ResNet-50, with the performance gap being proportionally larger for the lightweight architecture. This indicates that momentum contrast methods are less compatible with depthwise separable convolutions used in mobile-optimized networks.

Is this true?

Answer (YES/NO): YES